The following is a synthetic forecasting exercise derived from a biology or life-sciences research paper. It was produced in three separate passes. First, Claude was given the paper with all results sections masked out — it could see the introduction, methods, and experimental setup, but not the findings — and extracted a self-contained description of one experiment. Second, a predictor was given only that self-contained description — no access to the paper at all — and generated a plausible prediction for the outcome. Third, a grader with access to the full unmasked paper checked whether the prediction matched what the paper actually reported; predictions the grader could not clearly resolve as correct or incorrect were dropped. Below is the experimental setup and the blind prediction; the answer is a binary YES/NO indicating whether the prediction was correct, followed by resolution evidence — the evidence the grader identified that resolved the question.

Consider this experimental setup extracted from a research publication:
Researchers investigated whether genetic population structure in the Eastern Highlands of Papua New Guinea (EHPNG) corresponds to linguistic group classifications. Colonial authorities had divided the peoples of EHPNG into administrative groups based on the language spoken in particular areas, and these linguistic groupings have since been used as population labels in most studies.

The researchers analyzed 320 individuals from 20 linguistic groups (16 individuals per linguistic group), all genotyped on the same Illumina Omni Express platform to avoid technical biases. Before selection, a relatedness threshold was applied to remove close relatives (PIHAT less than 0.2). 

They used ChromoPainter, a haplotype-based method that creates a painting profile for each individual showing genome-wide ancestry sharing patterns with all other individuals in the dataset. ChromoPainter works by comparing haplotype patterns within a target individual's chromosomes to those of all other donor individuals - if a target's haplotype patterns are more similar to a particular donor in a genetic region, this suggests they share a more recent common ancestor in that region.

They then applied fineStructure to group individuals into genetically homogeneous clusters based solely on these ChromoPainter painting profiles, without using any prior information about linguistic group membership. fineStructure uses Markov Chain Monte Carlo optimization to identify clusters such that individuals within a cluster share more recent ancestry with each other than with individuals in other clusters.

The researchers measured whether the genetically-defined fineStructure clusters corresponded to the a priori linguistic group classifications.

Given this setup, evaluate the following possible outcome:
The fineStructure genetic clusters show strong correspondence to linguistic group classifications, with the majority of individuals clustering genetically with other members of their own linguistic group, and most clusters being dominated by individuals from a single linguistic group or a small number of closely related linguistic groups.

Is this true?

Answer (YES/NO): YES